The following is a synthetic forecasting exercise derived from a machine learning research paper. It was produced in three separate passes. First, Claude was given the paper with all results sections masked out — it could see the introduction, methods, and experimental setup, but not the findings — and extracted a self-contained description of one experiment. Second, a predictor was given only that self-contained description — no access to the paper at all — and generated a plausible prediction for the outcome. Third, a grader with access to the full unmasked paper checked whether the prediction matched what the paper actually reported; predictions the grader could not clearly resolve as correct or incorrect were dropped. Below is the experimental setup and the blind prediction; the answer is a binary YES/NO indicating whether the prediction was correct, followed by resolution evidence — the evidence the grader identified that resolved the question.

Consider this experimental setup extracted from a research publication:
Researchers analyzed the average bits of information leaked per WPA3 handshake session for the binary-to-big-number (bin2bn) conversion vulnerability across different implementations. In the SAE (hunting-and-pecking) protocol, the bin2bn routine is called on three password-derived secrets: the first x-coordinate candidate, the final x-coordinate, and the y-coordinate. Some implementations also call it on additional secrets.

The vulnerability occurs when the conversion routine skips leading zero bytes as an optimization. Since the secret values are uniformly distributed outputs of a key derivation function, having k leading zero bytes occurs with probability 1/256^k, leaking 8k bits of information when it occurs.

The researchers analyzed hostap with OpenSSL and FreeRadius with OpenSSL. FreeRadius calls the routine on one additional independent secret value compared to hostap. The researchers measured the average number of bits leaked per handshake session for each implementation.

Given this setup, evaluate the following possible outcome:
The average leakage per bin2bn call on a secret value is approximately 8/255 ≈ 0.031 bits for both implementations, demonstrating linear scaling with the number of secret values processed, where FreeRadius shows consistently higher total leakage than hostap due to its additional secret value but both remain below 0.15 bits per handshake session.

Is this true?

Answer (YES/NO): NO